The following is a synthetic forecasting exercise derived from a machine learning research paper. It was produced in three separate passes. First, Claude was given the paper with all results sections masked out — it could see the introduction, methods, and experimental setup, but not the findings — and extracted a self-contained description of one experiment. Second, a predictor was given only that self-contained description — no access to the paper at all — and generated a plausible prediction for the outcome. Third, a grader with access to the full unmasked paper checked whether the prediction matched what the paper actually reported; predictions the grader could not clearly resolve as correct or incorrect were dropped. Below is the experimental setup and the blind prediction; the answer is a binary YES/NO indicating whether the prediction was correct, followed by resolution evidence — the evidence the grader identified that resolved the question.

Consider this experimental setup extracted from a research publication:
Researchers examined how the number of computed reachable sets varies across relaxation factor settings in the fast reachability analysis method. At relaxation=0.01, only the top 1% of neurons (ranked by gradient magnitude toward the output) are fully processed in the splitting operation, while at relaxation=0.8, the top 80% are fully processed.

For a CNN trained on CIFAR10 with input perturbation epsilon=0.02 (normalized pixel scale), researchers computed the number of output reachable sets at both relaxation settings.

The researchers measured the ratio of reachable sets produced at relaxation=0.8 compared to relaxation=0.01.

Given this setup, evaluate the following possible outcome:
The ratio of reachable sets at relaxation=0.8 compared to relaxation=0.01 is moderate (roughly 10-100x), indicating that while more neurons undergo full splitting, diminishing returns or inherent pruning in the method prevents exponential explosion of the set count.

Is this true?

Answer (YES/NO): NO